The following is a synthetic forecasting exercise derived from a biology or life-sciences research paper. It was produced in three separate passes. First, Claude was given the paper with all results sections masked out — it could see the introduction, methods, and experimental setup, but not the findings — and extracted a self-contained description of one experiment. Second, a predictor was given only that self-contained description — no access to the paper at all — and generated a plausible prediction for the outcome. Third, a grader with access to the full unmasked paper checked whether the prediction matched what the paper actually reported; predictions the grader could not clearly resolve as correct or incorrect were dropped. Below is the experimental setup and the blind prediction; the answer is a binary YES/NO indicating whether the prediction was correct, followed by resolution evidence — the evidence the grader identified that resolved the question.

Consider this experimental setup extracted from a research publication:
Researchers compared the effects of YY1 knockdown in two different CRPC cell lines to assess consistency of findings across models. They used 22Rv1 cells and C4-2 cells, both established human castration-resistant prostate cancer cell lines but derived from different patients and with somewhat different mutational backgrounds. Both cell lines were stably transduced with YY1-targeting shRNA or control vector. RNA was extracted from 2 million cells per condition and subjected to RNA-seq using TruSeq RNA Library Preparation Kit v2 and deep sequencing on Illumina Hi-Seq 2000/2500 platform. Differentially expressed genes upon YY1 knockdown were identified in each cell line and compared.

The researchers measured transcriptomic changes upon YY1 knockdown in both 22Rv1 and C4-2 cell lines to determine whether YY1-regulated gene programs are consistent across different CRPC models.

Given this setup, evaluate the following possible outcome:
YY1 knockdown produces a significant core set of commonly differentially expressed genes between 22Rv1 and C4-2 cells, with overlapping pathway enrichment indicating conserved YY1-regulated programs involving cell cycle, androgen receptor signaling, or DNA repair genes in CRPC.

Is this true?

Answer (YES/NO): NO